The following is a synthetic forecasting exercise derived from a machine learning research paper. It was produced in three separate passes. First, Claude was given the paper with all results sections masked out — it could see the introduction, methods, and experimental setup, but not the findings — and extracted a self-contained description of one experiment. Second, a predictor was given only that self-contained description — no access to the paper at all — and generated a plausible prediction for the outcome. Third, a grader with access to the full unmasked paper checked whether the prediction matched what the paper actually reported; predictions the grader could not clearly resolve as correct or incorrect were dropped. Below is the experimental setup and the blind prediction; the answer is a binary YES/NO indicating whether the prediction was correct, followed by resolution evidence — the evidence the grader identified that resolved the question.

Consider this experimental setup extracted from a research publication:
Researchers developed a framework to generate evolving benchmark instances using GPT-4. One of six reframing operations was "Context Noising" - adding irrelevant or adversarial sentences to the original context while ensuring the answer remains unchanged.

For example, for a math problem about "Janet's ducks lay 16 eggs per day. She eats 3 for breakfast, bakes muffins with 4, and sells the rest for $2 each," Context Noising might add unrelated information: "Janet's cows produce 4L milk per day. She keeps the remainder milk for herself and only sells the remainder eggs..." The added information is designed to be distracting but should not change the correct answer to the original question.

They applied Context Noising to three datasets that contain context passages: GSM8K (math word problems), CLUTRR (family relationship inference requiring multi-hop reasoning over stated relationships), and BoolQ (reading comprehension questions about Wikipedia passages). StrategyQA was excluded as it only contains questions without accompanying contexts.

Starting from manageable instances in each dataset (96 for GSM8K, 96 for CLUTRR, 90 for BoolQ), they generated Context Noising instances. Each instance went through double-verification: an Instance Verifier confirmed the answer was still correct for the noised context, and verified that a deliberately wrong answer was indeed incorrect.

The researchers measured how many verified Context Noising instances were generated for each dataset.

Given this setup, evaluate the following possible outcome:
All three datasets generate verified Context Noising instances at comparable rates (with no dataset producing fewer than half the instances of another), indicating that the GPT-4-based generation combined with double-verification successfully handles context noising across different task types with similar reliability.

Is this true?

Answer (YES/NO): YES